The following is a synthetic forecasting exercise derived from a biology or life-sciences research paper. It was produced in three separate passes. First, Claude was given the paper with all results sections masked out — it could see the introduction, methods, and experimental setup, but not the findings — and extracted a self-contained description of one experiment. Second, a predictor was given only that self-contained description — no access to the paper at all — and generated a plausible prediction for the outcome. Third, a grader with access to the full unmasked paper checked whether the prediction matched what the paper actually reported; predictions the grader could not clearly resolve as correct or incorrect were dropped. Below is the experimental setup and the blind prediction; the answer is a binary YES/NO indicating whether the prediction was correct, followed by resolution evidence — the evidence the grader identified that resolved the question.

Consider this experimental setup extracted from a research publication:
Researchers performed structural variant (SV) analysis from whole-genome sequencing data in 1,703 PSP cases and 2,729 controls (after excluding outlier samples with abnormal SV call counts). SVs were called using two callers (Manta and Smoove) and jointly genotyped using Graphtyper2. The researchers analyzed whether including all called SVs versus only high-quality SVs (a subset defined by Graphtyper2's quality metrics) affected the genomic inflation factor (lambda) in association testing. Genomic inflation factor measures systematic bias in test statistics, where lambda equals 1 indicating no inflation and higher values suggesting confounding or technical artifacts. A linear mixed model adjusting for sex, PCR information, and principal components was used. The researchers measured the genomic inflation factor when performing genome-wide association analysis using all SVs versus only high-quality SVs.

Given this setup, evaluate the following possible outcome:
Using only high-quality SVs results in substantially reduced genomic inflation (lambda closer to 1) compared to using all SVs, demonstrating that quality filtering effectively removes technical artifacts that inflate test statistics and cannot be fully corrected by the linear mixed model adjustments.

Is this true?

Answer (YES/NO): YES